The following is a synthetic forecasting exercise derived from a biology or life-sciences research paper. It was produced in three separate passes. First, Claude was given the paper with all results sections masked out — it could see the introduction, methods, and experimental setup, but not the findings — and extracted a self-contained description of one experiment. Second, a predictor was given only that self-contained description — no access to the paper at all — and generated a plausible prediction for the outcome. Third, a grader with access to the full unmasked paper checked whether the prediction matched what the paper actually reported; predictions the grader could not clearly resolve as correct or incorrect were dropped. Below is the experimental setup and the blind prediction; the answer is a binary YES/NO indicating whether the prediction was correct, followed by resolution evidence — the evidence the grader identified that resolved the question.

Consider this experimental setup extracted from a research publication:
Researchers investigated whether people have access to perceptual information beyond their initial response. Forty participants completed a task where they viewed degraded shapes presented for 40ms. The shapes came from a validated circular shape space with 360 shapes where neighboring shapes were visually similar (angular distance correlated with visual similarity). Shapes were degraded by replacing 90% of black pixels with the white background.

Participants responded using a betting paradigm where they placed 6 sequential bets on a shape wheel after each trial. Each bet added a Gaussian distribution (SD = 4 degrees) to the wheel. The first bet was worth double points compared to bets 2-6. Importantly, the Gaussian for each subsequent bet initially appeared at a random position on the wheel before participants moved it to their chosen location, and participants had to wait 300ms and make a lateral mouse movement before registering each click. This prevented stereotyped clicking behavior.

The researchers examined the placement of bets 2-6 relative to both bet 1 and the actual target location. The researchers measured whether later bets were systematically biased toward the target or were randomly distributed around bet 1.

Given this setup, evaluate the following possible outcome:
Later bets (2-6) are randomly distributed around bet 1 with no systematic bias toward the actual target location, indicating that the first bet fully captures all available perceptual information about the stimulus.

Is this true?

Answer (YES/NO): NO